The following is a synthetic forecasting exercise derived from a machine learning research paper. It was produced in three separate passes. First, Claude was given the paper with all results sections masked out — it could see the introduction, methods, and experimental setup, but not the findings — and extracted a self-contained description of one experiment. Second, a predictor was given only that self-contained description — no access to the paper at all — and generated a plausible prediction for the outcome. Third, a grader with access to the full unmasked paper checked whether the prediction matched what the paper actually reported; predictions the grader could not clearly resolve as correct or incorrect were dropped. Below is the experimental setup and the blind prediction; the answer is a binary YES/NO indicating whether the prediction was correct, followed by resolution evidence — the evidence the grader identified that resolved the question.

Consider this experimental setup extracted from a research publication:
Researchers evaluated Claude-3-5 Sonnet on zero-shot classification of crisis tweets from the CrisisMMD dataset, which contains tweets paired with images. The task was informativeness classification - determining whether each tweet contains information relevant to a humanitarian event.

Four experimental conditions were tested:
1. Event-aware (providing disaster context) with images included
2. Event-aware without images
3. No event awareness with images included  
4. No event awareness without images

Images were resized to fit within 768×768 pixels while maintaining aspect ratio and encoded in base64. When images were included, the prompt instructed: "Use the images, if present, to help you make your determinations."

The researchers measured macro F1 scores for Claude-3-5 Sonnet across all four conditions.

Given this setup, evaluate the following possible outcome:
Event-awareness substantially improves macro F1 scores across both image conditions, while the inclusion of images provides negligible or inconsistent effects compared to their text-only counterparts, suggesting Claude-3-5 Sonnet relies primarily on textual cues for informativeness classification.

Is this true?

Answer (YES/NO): NO